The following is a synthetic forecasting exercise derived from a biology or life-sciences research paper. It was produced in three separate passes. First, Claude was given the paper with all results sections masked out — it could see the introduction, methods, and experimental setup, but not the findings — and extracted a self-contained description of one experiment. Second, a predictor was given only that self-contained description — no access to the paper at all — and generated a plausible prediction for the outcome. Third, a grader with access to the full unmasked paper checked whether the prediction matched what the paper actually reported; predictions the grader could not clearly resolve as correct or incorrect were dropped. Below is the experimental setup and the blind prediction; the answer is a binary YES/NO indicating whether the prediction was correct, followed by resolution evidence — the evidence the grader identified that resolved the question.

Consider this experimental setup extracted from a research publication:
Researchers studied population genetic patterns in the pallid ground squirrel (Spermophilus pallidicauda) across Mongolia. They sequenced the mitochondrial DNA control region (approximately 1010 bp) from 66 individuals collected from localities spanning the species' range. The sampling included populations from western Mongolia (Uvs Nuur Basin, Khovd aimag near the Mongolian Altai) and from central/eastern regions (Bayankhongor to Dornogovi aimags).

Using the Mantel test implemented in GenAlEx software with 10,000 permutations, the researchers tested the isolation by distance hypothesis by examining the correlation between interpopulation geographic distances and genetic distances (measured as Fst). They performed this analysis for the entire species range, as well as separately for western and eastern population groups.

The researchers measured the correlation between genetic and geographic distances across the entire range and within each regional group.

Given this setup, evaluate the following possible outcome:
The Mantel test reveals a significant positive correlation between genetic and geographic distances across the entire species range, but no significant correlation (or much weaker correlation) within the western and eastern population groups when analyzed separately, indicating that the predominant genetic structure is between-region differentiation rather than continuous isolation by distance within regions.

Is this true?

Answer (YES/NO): NO